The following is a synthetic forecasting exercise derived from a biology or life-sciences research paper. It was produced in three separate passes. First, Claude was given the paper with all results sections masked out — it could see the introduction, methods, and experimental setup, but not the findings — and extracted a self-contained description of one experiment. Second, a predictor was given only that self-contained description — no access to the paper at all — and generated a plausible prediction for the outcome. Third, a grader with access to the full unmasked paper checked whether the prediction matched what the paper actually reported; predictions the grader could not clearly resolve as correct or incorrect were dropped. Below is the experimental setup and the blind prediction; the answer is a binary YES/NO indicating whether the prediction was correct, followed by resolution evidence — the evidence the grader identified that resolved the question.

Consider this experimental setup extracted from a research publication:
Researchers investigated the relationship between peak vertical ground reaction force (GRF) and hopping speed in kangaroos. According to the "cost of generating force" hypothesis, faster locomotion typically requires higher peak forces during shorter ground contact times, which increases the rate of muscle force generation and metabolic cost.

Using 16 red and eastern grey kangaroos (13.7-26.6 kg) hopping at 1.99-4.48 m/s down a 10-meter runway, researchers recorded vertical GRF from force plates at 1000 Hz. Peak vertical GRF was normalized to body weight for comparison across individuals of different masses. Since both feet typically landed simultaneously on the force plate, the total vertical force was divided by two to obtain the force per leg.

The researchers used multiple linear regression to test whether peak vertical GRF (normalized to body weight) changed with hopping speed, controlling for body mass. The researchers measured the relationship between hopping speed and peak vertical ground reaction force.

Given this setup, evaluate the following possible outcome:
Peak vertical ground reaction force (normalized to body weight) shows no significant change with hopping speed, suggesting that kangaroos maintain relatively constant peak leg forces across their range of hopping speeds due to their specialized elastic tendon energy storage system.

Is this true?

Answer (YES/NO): NO